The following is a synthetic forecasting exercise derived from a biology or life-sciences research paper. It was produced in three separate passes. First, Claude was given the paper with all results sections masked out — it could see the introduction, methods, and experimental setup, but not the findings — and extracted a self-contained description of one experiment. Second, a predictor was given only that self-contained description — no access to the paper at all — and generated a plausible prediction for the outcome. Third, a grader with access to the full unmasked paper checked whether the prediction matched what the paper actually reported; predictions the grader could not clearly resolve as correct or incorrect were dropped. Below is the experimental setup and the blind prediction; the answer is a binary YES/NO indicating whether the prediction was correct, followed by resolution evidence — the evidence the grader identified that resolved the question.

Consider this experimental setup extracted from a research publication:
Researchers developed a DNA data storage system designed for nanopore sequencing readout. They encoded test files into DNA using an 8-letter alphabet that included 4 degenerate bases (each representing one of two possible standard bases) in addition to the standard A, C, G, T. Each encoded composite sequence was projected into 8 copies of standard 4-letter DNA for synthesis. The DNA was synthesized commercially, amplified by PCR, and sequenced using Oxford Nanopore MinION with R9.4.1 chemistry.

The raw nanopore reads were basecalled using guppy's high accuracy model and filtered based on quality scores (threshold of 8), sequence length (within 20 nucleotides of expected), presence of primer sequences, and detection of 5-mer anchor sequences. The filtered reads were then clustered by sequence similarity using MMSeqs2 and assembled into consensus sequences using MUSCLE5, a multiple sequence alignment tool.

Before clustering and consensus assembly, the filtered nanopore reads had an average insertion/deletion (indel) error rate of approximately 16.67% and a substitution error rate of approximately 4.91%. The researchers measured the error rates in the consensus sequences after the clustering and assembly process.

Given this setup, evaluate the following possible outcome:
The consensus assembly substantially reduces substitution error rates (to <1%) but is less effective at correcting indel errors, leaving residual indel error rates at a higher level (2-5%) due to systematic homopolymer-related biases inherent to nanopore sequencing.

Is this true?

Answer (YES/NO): NO